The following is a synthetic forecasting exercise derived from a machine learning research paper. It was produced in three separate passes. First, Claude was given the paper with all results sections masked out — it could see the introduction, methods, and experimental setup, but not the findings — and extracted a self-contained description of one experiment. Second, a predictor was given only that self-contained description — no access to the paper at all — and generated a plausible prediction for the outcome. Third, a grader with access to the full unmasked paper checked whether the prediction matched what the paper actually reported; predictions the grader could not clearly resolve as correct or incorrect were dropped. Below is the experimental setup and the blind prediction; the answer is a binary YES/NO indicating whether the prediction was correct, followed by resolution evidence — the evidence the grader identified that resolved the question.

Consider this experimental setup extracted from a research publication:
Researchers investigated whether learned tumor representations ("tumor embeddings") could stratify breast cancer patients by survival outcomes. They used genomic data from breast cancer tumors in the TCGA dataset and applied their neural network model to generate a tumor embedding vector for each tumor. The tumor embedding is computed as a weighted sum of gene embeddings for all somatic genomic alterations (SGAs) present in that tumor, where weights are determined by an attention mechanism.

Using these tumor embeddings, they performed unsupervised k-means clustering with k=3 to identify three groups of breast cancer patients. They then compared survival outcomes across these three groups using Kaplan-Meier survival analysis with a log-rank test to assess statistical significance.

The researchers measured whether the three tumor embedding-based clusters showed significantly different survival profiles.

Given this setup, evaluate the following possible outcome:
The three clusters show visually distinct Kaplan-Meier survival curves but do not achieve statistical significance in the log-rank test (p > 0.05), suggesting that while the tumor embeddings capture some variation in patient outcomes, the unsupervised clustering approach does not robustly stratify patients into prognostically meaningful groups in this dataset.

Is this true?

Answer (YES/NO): NO